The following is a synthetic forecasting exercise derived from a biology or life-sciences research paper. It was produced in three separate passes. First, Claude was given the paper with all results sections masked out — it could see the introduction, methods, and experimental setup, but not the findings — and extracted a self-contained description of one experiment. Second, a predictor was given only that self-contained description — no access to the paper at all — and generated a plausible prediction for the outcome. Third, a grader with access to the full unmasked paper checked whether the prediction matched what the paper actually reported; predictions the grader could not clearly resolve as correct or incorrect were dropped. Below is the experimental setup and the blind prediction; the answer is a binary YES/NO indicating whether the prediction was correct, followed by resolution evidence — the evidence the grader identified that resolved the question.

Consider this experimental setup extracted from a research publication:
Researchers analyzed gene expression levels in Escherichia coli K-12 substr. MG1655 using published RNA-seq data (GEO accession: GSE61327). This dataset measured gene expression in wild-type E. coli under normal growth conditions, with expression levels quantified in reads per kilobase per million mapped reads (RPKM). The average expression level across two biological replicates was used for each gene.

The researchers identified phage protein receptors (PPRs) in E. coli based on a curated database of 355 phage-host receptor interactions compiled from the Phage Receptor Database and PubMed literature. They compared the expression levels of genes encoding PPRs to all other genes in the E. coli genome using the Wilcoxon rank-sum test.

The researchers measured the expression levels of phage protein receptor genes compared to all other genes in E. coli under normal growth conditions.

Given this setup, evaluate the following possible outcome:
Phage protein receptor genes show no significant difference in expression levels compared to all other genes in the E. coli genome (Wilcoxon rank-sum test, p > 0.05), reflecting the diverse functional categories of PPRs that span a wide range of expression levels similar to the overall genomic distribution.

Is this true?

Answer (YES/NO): NO